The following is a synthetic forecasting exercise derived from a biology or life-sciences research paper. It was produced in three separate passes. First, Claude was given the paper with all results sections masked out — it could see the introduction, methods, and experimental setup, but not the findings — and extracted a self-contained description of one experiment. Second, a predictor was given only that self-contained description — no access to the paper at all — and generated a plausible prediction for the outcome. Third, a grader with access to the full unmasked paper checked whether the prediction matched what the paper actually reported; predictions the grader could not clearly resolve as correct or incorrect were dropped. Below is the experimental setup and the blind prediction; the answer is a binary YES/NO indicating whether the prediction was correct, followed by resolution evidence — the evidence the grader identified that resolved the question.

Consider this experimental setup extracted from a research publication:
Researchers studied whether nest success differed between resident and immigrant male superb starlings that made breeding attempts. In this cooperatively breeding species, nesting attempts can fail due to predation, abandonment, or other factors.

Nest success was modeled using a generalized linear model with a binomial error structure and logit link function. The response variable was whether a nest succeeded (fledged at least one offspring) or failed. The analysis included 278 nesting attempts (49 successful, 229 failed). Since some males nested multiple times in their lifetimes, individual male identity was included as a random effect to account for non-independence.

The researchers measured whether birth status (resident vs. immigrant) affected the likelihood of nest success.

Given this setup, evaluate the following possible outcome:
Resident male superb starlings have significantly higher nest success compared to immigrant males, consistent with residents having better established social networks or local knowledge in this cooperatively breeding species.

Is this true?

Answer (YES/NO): YES